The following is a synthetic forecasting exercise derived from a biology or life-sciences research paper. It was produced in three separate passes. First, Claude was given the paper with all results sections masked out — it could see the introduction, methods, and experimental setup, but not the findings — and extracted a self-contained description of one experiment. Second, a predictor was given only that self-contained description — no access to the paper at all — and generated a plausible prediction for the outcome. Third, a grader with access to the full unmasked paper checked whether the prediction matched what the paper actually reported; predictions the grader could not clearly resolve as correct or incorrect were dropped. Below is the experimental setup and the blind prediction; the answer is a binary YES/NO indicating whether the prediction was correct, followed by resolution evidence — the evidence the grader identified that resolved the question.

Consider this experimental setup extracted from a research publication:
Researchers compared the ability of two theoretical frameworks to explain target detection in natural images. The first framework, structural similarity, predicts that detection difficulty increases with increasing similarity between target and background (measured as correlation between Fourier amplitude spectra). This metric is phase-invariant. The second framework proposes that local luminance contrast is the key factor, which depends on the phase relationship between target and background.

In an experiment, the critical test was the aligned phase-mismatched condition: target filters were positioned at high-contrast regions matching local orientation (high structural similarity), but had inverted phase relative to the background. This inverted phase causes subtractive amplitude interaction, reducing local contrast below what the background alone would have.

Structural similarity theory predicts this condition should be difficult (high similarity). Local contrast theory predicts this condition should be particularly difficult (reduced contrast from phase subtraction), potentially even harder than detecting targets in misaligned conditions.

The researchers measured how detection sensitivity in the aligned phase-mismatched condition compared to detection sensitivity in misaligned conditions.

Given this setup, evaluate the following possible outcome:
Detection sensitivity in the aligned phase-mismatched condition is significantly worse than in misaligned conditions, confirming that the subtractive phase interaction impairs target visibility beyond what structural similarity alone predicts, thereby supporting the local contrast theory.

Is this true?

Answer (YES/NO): YES